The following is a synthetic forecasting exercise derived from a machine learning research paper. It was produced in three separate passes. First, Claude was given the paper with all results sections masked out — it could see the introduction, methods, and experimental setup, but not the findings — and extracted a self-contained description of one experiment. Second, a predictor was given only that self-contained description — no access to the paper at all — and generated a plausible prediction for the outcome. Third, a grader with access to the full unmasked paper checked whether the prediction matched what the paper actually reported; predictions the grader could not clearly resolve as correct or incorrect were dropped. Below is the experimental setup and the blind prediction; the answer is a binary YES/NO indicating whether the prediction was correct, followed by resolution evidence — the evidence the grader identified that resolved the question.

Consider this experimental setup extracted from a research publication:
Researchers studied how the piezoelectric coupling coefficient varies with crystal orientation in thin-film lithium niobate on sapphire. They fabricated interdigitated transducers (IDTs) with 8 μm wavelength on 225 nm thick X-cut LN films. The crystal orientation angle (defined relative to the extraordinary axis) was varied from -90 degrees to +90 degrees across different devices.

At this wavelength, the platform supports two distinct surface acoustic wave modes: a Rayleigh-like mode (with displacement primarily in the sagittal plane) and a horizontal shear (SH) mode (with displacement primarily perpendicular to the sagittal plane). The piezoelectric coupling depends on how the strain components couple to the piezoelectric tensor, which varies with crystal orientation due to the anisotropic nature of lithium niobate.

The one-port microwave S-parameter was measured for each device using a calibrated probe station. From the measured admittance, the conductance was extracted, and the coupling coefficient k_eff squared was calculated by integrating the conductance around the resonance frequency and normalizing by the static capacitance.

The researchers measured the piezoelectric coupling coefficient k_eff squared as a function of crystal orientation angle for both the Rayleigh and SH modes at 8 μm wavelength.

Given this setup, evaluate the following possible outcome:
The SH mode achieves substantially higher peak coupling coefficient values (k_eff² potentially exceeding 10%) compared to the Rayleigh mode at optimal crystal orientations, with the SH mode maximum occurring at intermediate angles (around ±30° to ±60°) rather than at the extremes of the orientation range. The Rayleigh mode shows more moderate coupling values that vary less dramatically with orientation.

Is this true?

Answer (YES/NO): NO